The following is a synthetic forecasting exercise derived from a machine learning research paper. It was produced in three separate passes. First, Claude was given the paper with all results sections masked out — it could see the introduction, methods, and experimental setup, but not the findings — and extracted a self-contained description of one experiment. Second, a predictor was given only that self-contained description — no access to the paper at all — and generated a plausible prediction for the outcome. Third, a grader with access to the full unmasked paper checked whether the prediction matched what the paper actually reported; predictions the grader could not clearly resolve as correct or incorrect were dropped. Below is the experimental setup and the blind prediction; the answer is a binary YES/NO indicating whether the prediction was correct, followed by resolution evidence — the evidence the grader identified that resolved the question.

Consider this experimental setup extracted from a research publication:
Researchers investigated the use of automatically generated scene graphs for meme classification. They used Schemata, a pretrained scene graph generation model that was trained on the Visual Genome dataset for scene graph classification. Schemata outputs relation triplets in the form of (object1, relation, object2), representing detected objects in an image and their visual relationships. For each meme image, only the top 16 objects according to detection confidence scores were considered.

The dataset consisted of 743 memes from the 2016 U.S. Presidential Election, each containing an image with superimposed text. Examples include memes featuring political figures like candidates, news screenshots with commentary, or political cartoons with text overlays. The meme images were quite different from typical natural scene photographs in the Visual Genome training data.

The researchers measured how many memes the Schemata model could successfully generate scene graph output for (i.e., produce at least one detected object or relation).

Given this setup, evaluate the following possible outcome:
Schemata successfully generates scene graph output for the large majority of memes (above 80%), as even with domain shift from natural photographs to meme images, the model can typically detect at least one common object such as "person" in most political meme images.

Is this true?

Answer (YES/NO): YES